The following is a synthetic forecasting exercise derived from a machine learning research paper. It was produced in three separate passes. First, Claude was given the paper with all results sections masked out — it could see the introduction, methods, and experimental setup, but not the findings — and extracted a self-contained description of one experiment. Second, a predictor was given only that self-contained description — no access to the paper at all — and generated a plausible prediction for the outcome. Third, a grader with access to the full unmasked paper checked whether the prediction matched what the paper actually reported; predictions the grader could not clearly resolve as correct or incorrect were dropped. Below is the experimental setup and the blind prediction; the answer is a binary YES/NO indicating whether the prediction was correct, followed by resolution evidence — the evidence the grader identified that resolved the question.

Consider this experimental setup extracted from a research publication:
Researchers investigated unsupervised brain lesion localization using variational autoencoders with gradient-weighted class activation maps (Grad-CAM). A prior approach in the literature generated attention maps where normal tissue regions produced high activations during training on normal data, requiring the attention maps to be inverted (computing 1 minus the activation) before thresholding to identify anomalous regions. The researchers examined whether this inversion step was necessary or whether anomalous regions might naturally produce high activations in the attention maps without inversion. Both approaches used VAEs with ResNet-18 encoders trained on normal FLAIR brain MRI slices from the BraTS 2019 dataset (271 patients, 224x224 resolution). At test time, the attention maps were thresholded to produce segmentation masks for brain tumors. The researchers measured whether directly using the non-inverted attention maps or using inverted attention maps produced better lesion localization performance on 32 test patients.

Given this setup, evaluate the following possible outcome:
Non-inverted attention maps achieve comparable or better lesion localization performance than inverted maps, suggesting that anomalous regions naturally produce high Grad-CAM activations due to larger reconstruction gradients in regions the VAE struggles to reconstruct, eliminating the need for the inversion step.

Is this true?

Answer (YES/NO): YES